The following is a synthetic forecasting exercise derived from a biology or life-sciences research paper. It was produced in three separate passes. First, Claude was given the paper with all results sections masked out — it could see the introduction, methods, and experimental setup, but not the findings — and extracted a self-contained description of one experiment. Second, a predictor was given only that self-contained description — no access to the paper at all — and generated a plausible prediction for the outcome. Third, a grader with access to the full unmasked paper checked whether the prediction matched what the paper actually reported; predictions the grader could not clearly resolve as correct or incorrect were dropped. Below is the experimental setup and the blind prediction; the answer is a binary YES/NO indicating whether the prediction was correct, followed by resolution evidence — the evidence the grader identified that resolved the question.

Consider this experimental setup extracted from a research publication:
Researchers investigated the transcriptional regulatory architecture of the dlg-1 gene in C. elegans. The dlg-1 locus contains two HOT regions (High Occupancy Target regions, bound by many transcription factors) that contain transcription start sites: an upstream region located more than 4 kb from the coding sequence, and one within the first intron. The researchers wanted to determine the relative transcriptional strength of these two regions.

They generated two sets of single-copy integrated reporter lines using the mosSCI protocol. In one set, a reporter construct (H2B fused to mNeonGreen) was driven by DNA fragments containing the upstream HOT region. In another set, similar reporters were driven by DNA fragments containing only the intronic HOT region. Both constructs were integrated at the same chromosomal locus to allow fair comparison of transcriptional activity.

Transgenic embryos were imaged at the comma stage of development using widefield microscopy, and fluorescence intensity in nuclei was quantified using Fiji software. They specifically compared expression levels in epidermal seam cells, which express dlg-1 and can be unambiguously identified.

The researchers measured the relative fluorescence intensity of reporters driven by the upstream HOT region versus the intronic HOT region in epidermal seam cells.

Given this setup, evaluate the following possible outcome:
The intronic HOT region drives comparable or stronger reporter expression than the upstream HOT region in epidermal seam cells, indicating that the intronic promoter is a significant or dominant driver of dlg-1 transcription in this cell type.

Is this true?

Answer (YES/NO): NO